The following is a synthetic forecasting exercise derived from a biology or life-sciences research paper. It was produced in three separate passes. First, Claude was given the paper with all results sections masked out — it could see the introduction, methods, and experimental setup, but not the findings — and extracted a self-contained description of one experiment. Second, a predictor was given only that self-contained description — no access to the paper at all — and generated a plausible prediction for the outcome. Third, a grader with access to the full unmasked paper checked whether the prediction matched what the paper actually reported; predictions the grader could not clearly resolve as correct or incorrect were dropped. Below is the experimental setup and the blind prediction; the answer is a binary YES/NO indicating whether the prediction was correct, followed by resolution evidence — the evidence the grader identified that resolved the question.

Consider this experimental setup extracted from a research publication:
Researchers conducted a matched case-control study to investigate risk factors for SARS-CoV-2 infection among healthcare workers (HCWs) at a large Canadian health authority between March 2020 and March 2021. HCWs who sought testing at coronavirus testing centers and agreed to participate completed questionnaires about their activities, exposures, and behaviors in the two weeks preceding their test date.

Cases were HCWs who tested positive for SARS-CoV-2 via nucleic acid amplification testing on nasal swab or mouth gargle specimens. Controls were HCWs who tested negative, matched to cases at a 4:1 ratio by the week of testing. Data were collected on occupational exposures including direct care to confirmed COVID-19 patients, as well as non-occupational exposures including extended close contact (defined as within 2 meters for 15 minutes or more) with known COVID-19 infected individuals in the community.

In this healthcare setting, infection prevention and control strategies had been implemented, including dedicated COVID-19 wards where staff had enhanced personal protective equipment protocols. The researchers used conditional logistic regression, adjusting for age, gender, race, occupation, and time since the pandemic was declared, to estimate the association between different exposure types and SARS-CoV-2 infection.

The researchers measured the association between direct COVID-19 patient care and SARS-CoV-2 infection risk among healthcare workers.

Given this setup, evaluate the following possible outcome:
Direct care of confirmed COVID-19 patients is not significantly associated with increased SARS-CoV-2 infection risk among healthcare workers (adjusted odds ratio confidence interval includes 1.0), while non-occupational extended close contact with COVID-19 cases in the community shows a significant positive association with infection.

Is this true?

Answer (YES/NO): YES